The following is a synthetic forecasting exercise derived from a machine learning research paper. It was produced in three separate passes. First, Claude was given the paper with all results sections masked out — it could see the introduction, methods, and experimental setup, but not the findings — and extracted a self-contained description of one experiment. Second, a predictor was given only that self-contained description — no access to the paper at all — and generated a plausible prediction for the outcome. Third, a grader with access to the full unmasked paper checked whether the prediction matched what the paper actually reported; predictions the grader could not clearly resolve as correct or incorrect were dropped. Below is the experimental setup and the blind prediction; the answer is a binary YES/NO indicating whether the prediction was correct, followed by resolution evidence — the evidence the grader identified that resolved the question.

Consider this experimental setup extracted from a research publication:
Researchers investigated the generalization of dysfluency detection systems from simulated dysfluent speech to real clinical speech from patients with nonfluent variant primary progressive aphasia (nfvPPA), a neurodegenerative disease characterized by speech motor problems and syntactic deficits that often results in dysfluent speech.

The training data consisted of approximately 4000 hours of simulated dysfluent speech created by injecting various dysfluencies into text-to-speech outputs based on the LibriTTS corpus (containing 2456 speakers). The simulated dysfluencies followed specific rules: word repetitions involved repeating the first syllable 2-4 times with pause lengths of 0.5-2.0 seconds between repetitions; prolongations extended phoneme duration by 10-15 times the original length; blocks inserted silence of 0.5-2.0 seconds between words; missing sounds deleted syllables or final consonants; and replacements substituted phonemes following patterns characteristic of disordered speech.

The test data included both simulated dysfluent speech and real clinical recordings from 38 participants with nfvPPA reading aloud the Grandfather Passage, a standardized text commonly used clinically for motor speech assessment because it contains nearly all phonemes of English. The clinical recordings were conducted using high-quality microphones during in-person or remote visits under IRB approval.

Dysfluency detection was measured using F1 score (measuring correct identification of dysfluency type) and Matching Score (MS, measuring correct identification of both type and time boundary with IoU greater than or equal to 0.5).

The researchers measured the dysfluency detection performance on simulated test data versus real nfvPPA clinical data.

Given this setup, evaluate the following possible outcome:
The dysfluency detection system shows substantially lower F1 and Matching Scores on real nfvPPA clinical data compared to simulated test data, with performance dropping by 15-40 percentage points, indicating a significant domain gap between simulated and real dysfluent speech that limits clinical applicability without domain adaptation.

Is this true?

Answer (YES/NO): NO